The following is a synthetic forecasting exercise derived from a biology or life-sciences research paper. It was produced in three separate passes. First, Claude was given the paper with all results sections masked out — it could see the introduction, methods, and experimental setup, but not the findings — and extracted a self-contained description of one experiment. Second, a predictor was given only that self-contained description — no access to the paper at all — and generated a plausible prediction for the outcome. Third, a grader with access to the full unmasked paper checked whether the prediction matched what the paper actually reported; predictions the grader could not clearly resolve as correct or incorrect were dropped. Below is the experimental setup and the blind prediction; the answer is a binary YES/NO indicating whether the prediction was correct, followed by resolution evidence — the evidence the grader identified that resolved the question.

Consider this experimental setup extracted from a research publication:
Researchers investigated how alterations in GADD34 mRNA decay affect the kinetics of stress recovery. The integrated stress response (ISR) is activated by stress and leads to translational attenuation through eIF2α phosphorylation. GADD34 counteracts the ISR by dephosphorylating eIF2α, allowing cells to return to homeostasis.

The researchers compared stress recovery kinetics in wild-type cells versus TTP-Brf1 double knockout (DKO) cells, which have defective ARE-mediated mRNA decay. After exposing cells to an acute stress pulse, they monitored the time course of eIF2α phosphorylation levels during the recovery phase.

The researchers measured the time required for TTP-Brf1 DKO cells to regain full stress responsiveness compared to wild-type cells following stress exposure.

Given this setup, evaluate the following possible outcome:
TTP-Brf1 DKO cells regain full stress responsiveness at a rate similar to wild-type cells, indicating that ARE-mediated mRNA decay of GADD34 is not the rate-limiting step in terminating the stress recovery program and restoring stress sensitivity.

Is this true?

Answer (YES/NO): NO